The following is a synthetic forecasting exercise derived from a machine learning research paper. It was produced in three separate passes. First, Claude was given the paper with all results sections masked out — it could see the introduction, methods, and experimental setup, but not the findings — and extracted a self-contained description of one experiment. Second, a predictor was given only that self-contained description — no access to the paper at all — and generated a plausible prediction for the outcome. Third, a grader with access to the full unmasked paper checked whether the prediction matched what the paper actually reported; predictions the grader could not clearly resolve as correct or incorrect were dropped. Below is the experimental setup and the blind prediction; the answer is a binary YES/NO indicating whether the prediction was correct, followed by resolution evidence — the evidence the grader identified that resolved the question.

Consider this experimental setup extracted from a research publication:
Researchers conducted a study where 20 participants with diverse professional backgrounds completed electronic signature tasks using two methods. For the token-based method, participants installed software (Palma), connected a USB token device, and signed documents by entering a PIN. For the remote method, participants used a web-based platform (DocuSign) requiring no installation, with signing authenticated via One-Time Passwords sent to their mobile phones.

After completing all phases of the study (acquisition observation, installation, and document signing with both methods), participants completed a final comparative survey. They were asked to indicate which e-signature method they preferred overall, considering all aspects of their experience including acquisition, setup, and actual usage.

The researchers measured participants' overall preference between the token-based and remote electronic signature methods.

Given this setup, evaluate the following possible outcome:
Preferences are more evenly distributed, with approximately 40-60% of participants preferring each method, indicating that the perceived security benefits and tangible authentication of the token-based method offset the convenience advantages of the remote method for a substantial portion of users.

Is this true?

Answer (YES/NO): NO